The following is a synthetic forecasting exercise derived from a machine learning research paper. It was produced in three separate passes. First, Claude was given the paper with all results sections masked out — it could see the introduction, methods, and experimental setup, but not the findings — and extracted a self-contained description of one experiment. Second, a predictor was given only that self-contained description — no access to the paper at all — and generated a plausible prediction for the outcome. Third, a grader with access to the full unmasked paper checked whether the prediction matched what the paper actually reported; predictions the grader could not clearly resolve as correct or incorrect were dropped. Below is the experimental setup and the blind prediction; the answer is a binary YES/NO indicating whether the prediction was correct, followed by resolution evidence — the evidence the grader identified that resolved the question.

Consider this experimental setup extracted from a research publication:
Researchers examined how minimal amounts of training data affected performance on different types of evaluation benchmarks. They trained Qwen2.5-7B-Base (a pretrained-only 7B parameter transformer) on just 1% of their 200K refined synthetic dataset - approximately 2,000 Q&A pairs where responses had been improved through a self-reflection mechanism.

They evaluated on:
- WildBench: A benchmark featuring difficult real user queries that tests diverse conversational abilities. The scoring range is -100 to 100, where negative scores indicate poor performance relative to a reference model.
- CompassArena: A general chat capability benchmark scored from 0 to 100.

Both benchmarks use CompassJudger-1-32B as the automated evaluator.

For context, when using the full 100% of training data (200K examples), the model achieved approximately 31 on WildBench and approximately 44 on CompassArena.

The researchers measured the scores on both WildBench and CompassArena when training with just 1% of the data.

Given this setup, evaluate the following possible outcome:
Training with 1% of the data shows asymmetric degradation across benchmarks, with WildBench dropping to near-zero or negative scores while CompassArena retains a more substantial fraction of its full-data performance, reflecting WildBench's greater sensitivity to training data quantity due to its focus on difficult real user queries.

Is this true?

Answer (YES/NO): YES